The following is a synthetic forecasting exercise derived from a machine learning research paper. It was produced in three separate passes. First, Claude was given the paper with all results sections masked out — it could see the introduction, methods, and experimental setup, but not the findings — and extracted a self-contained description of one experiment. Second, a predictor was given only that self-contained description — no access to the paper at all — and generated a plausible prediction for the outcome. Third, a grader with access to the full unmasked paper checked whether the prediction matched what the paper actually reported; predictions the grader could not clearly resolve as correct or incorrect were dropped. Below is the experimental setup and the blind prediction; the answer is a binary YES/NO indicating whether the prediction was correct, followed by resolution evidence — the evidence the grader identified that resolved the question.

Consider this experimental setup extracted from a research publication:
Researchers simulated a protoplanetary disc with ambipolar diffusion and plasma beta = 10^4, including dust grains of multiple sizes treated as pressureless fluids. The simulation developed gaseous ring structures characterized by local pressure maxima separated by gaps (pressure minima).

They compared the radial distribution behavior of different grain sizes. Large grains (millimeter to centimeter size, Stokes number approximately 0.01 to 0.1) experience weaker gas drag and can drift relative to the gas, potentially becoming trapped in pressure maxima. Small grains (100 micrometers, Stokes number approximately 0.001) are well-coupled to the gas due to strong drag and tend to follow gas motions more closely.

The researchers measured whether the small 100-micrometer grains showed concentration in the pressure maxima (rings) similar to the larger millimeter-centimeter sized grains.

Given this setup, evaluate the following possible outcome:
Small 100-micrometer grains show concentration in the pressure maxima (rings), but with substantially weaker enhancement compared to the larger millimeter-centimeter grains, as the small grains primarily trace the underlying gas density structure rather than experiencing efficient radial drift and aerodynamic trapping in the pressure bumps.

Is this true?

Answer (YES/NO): YES